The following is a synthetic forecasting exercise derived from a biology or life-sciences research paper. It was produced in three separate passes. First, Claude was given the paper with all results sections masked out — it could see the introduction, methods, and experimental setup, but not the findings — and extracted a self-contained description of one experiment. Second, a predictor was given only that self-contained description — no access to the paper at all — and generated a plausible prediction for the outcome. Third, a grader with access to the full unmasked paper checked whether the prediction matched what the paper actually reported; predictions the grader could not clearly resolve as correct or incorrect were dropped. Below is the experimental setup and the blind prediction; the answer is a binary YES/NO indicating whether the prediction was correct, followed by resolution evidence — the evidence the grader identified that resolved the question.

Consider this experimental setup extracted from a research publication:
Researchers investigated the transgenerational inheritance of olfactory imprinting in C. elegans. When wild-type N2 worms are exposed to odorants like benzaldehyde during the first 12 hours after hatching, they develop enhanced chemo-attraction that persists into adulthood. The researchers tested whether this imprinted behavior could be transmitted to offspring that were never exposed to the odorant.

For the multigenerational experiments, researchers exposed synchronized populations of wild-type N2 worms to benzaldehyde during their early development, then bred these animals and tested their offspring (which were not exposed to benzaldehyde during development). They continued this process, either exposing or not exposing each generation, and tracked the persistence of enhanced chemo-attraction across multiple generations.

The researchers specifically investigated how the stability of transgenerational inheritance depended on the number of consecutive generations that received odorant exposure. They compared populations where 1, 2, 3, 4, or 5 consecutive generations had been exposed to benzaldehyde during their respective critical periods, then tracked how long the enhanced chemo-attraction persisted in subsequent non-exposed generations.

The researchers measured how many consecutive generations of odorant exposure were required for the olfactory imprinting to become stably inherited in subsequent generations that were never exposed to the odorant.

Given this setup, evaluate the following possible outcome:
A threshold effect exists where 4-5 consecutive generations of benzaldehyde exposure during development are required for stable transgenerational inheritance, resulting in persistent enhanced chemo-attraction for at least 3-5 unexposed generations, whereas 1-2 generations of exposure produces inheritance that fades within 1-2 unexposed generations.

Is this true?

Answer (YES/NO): NO